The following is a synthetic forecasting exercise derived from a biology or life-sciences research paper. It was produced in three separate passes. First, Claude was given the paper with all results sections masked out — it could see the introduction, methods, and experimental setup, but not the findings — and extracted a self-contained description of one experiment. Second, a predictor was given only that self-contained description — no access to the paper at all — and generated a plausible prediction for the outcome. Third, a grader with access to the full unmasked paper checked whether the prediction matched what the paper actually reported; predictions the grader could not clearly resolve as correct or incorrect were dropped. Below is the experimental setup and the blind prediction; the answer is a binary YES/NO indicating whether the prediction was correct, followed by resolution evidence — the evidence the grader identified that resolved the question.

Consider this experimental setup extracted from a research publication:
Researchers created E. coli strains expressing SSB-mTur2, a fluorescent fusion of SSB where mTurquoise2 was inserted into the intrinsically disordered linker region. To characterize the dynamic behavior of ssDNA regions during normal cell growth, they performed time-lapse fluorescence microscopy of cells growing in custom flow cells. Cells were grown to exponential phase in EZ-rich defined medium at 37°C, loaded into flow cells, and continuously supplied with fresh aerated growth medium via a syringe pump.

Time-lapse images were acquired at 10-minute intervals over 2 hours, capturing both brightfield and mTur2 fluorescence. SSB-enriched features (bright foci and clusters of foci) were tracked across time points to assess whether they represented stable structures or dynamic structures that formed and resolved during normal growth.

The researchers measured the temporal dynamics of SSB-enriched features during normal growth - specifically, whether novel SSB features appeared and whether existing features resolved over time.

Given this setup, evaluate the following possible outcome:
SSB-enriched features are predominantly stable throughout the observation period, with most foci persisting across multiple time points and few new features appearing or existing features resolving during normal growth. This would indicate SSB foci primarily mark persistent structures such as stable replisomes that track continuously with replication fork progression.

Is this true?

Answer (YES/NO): NO